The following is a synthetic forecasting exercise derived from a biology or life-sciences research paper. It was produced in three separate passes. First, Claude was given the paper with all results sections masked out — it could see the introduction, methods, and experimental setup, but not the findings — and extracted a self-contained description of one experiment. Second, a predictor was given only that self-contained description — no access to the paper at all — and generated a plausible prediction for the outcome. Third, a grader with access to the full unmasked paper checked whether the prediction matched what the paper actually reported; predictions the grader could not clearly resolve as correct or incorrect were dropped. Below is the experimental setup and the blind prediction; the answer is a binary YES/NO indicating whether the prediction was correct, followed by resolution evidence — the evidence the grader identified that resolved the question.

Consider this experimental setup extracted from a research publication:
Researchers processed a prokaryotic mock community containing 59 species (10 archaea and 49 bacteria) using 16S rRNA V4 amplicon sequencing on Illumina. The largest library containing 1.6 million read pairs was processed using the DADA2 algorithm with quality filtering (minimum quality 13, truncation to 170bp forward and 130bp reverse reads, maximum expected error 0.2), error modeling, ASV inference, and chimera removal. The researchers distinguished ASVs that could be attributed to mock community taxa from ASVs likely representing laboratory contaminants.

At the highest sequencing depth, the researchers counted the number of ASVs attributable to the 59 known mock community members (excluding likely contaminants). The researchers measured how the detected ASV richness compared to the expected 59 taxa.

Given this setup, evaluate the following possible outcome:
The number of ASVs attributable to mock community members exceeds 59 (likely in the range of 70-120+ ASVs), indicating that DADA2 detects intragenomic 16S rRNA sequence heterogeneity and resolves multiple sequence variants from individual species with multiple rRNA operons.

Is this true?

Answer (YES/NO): NO